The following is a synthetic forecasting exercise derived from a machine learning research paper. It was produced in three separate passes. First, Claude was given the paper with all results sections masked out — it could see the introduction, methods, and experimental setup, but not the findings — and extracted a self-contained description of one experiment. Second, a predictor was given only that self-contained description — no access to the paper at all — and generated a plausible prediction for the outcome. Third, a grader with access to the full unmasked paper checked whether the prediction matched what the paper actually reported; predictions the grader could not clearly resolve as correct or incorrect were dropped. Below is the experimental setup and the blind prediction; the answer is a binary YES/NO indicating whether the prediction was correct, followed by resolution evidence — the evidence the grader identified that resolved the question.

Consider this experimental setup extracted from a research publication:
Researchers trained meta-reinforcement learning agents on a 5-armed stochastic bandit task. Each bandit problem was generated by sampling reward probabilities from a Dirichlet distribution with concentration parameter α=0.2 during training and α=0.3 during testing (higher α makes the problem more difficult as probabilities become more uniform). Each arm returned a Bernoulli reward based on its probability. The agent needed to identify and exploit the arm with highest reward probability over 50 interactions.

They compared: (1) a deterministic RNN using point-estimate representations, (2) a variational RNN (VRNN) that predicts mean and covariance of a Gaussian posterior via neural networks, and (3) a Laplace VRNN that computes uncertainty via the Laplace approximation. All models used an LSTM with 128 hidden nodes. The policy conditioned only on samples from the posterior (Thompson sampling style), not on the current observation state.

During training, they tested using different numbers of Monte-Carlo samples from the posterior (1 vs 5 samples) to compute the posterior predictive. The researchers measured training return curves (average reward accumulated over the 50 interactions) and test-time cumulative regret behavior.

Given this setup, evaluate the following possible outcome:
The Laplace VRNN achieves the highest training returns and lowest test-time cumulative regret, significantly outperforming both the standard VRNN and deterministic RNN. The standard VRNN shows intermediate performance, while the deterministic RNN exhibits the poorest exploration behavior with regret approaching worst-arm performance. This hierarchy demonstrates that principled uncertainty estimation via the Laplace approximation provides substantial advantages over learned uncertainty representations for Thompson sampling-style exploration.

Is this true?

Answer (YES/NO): NO